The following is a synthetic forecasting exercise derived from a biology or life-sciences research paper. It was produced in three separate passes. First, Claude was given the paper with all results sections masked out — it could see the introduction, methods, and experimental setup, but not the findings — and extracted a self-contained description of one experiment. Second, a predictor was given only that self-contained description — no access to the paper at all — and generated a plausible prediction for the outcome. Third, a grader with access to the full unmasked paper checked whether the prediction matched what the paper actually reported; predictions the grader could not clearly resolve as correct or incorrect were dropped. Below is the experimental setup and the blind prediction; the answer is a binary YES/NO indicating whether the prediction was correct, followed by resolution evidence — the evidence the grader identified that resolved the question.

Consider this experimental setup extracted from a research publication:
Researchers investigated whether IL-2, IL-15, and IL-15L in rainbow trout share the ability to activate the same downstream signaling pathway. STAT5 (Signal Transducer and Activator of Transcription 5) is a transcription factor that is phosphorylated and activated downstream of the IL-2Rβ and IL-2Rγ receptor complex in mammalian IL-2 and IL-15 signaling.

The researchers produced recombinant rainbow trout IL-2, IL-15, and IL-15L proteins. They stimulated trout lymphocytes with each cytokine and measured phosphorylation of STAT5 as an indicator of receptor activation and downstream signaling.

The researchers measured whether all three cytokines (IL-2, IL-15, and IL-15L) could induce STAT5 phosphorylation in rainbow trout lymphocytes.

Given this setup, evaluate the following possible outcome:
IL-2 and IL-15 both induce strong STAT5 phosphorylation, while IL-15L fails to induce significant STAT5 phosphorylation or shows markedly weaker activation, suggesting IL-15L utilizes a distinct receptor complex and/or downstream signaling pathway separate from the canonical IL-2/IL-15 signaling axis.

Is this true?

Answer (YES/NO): NO